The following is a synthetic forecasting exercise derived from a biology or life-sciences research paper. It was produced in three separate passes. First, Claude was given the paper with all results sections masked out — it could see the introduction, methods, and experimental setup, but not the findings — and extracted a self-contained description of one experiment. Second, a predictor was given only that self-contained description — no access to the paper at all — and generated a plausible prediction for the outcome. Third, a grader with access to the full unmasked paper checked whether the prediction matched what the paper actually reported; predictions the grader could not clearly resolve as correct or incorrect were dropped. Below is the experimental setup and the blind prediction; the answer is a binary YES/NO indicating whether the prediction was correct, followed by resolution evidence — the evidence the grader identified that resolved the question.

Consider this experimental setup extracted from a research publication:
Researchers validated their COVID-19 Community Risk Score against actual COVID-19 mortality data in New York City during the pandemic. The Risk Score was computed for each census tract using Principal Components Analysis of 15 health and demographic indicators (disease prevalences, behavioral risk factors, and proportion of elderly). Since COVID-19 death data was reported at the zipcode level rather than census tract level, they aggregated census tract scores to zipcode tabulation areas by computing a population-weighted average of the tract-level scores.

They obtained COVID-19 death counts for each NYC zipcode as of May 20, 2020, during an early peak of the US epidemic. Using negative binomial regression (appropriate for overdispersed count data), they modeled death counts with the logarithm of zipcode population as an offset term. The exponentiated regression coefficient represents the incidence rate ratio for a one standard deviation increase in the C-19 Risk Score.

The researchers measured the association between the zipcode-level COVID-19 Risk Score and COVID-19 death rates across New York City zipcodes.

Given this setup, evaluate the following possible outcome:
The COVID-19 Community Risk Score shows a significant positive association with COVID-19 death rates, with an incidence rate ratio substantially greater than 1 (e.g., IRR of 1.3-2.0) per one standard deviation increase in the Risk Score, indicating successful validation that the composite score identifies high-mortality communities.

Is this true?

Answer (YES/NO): YES